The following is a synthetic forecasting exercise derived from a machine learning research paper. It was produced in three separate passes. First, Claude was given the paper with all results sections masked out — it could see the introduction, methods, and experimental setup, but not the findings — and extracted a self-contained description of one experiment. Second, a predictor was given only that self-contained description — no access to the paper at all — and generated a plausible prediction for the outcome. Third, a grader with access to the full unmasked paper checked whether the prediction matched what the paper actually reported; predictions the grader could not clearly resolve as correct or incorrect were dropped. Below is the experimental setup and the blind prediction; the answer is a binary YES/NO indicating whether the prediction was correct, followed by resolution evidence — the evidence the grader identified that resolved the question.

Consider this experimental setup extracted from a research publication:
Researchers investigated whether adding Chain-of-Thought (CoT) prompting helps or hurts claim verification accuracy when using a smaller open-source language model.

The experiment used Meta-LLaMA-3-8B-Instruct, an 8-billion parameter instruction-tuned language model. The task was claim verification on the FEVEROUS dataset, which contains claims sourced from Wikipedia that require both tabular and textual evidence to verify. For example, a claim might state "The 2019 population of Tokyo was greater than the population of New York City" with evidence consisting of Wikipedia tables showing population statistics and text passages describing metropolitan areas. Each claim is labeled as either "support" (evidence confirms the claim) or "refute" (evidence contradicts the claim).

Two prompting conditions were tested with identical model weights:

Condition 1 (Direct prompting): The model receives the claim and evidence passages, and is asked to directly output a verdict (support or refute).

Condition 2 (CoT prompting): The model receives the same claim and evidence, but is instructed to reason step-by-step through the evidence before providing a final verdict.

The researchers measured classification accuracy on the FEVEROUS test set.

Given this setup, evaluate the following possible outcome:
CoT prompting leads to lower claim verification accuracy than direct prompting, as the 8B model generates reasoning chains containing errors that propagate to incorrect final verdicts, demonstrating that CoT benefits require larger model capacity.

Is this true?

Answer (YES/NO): YES